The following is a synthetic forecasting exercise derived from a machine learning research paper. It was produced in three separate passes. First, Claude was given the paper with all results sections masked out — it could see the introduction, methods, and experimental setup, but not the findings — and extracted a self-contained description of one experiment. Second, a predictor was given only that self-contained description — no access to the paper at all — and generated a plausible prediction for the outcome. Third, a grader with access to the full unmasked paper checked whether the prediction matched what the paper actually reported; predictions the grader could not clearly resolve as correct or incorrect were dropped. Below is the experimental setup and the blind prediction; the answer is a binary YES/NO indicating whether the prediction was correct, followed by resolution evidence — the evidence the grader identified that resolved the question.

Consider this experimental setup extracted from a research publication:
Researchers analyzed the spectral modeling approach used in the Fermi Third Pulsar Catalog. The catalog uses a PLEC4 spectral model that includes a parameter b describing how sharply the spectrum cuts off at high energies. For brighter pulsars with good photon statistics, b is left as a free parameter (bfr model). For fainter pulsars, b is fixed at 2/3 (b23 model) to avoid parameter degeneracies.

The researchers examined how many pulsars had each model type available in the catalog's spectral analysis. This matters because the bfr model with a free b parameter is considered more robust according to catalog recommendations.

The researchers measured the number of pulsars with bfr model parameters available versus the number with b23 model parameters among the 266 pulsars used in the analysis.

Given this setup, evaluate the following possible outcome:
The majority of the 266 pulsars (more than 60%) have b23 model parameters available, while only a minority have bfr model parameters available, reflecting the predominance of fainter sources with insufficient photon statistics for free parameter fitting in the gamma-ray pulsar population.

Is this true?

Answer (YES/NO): NO